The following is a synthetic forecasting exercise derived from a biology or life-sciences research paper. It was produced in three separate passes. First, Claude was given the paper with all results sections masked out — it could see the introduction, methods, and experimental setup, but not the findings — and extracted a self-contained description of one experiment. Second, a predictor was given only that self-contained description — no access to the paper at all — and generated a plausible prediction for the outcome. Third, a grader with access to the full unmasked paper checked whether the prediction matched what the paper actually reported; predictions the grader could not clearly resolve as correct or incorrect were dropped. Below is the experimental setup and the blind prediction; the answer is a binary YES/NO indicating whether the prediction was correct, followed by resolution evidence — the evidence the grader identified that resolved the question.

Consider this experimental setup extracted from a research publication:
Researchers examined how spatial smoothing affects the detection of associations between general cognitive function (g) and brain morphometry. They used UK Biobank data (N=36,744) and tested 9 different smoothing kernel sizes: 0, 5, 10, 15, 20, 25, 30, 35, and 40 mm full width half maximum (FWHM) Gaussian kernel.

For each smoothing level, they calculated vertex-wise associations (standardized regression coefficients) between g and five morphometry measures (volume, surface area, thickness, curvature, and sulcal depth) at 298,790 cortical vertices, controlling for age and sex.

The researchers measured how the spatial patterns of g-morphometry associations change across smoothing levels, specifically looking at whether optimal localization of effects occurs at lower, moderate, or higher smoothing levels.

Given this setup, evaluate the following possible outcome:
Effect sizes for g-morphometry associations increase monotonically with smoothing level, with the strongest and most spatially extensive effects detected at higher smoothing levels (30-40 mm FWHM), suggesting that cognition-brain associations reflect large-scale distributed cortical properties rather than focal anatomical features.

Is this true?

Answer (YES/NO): NO